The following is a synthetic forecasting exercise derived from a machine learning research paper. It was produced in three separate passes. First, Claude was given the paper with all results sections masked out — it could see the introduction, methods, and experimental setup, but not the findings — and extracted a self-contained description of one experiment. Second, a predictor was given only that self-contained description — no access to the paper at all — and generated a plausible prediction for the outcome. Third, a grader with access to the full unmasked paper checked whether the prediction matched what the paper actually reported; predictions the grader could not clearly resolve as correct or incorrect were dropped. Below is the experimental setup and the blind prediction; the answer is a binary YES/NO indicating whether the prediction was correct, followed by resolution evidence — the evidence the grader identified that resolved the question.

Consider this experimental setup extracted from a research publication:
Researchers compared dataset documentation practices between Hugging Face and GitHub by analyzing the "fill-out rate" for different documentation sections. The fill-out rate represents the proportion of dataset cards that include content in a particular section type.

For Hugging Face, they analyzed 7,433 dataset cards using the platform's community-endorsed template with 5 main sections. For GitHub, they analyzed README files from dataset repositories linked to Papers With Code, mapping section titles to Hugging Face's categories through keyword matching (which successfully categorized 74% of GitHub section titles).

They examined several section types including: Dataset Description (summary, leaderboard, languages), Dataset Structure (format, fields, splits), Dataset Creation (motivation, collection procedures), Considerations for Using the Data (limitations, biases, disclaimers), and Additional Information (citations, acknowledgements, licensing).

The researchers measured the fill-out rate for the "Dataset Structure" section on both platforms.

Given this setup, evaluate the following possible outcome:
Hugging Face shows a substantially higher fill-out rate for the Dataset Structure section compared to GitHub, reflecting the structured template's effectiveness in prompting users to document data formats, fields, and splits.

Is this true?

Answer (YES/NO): YES